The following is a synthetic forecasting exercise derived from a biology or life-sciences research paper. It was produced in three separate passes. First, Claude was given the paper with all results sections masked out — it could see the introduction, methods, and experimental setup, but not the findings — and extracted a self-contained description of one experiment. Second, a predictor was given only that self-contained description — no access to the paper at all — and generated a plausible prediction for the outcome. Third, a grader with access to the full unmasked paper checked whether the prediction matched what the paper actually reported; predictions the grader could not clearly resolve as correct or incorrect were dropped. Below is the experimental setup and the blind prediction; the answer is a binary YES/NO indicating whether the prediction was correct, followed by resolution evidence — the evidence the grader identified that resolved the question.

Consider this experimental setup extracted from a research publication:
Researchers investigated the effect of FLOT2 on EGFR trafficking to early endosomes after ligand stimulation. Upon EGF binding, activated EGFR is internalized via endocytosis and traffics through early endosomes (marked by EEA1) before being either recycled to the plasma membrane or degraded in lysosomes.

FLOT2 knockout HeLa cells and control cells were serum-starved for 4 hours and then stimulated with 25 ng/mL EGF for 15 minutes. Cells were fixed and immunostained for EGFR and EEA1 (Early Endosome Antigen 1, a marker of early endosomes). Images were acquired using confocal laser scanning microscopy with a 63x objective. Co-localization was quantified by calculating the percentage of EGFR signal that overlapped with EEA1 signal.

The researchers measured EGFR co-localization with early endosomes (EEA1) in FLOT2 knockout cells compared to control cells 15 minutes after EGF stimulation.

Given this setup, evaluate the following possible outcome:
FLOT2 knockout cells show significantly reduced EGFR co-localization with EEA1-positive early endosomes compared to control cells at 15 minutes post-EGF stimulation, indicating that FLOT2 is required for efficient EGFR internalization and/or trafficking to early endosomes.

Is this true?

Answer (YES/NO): NO